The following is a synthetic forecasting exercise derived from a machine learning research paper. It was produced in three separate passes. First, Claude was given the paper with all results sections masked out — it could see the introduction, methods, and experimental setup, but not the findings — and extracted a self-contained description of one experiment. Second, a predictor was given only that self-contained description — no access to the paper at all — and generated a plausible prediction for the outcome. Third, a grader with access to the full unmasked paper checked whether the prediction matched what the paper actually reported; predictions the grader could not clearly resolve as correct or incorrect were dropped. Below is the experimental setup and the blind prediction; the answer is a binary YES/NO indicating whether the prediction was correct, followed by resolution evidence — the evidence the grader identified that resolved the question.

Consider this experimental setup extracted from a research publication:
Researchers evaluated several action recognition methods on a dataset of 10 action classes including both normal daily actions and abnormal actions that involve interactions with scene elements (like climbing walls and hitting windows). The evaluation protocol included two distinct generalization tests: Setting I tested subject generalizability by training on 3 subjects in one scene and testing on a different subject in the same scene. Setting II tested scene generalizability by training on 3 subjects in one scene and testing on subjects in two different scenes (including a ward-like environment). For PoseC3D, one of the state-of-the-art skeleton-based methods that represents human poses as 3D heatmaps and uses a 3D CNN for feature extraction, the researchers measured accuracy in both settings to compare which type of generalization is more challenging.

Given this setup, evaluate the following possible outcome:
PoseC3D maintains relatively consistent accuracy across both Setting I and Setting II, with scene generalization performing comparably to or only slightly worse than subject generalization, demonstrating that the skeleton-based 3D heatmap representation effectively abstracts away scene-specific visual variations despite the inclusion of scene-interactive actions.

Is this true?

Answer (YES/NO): NO